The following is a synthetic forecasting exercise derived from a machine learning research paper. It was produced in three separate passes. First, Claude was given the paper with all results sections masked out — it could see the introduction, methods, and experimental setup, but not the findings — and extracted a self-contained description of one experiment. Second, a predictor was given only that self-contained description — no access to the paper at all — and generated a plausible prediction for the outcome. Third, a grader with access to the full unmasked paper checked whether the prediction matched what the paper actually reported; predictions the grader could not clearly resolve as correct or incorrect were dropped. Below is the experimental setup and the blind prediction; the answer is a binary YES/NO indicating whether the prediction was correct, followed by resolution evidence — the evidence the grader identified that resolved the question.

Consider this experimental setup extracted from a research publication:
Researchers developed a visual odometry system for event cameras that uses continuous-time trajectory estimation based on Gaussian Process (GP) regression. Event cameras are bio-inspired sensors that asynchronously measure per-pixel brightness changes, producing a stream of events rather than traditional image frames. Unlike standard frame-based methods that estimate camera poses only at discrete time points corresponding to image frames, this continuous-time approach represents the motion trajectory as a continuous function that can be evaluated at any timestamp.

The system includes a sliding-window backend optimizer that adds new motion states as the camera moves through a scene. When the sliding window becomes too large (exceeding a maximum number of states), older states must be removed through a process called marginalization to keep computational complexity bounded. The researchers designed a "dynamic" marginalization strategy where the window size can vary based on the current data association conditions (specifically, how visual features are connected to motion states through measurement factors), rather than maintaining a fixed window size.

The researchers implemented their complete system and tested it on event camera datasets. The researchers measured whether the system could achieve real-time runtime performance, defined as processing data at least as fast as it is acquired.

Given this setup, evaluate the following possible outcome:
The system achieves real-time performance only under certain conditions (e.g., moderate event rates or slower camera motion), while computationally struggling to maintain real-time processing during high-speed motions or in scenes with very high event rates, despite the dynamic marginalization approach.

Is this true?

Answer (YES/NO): NO